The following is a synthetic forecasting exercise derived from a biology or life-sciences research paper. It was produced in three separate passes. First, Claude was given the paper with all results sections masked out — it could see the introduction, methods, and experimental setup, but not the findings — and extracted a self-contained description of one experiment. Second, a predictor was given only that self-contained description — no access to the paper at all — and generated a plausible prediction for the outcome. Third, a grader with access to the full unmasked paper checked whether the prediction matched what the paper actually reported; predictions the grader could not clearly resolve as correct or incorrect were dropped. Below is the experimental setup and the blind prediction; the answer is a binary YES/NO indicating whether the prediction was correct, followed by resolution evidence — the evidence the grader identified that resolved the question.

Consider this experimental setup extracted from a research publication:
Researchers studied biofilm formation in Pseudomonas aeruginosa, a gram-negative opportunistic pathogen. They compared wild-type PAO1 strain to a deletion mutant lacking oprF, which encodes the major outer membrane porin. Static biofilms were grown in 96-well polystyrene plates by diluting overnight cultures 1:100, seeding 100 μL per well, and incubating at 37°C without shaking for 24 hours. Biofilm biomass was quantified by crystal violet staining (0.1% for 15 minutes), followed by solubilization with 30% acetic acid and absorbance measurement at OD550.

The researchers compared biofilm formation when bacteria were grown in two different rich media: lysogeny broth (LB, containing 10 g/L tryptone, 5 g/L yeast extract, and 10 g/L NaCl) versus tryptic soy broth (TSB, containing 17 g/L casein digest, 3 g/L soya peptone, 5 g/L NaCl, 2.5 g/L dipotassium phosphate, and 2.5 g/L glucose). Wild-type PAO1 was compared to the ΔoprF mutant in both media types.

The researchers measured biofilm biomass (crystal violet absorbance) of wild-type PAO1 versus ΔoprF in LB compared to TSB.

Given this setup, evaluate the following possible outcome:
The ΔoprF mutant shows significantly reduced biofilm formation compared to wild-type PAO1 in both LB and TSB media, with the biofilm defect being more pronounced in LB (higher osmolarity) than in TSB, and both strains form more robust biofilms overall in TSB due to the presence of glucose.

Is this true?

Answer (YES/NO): NO